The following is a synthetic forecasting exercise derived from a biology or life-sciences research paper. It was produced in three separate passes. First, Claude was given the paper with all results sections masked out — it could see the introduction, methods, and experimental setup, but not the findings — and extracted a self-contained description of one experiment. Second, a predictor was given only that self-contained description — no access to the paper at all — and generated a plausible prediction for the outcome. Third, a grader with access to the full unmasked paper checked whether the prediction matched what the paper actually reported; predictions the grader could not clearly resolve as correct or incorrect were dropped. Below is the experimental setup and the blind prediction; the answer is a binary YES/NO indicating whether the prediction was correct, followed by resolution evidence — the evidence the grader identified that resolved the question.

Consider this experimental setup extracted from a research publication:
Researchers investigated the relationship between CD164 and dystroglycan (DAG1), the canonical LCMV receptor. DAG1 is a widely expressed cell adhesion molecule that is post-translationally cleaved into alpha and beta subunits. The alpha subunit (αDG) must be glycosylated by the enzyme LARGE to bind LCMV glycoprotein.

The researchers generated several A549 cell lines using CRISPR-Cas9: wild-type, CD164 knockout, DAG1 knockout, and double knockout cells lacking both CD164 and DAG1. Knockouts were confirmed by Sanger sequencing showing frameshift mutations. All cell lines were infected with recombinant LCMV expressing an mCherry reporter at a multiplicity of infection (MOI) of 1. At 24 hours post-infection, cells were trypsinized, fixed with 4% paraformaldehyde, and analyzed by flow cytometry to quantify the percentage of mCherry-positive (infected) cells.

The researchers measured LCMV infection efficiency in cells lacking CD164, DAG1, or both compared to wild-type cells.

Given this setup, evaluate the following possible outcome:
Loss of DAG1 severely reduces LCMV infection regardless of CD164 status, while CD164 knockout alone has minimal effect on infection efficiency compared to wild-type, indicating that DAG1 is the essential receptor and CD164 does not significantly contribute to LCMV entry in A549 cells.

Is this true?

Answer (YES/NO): NO